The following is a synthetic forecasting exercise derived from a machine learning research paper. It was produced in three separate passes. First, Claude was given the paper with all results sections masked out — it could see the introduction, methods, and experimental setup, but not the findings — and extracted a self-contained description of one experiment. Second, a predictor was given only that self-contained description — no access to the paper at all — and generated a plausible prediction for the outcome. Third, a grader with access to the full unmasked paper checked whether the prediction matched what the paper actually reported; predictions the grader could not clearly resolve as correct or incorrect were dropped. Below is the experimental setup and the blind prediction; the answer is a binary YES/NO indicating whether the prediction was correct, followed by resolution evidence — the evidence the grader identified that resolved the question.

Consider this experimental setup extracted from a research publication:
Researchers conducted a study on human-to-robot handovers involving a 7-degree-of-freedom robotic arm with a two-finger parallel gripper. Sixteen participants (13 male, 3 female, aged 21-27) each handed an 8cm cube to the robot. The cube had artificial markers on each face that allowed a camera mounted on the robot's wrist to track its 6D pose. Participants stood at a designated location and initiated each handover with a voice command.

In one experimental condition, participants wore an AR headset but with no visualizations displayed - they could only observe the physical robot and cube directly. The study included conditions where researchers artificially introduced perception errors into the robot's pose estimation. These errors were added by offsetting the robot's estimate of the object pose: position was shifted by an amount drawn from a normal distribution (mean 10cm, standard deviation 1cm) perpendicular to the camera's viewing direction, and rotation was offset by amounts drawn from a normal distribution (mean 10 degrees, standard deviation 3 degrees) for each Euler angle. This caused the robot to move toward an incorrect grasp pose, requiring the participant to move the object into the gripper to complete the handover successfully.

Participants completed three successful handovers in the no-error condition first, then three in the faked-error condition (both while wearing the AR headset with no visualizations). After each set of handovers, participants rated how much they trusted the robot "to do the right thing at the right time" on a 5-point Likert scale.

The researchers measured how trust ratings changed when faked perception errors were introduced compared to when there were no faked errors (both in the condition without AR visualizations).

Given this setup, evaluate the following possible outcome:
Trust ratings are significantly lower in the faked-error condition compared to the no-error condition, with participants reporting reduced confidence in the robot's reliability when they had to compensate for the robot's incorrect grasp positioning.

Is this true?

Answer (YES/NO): NO